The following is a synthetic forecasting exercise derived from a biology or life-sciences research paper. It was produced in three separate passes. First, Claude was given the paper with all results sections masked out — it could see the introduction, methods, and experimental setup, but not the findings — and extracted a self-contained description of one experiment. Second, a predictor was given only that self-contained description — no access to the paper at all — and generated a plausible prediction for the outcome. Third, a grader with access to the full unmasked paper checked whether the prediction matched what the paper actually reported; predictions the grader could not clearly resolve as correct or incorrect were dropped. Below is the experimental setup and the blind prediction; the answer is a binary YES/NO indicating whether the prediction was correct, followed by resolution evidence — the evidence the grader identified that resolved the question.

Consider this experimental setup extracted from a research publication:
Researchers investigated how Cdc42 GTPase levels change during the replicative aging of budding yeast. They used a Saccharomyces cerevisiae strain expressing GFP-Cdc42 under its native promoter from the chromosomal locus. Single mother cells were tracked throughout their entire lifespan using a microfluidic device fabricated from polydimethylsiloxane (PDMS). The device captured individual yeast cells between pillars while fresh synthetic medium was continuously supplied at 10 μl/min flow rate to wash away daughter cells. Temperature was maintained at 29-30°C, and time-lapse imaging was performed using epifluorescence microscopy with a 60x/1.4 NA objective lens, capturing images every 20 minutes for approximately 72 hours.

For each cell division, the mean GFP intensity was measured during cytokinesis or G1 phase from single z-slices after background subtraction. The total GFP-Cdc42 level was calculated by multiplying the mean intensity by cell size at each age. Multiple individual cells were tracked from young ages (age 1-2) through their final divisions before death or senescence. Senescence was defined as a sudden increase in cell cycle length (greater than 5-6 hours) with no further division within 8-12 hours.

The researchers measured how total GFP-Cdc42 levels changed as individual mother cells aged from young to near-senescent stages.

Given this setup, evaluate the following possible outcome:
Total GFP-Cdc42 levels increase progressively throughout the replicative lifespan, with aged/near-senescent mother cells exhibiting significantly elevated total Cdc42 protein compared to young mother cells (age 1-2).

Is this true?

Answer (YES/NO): NO